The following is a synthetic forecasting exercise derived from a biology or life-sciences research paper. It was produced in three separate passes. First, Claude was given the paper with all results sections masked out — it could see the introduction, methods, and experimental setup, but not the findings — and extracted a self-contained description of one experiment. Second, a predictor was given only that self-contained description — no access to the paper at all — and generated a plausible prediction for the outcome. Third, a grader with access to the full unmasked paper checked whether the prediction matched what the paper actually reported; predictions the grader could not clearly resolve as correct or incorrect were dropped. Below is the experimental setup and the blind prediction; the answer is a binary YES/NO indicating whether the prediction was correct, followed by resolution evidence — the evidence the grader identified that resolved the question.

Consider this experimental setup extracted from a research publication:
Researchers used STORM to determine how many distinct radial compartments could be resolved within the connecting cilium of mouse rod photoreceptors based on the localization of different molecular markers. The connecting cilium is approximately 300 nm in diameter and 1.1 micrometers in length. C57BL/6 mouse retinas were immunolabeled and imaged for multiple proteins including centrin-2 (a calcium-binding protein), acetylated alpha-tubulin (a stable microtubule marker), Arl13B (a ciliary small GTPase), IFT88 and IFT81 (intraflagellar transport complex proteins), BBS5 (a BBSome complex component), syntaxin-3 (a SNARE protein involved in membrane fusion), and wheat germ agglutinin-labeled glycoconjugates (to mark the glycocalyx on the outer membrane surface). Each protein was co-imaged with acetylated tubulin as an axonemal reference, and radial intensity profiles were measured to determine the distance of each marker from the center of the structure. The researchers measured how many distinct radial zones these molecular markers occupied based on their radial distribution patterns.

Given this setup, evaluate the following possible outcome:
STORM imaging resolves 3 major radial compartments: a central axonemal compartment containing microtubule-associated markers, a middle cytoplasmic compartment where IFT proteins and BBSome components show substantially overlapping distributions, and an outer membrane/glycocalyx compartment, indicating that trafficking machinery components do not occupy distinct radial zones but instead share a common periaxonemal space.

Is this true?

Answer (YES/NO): NO